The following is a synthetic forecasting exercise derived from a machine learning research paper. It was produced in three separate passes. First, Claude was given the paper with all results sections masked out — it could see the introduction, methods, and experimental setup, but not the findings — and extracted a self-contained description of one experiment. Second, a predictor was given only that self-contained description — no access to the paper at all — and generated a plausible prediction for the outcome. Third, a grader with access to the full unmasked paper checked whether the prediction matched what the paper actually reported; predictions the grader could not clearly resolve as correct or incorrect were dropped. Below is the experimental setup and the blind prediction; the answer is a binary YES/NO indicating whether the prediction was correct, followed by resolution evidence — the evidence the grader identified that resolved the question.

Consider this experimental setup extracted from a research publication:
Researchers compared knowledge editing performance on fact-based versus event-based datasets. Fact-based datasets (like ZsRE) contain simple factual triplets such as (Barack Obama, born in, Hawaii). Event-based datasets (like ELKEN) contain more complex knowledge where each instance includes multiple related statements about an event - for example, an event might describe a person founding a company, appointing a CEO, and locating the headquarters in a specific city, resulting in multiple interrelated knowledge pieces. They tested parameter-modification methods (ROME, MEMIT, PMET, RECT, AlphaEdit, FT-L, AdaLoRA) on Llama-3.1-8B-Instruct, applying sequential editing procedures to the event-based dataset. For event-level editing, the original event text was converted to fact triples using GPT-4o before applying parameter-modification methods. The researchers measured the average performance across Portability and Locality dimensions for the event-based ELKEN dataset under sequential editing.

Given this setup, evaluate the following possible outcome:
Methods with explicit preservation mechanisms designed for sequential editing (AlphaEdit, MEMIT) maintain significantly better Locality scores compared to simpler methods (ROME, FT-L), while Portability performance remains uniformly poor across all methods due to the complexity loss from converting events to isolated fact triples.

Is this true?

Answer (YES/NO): NO